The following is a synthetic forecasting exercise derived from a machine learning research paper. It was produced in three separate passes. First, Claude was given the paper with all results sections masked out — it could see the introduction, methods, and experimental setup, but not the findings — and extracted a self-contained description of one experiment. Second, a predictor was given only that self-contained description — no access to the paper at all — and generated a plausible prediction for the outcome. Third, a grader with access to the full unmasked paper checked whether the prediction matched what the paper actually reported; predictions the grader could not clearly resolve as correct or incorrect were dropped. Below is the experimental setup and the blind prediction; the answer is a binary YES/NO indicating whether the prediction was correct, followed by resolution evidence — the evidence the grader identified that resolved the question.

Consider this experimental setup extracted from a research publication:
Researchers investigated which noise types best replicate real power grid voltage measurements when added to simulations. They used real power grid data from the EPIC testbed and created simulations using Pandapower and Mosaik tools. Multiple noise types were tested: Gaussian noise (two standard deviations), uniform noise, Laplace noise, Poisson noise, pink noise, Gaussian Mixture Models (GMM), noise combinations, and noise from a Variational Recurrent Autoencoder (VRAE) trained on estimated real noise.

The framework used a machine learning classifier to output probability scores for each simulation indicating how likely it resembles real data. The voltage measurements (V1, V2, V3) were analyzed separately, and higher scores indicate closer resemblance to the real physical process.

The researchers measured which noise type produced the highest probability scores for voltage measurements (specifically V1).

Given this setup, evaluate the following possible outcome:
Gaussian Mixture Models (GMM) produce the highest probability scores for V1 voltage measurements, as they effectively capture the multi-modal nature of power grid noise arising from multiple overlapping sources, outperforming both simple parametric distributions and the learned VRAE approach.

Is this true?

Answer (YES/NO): YES